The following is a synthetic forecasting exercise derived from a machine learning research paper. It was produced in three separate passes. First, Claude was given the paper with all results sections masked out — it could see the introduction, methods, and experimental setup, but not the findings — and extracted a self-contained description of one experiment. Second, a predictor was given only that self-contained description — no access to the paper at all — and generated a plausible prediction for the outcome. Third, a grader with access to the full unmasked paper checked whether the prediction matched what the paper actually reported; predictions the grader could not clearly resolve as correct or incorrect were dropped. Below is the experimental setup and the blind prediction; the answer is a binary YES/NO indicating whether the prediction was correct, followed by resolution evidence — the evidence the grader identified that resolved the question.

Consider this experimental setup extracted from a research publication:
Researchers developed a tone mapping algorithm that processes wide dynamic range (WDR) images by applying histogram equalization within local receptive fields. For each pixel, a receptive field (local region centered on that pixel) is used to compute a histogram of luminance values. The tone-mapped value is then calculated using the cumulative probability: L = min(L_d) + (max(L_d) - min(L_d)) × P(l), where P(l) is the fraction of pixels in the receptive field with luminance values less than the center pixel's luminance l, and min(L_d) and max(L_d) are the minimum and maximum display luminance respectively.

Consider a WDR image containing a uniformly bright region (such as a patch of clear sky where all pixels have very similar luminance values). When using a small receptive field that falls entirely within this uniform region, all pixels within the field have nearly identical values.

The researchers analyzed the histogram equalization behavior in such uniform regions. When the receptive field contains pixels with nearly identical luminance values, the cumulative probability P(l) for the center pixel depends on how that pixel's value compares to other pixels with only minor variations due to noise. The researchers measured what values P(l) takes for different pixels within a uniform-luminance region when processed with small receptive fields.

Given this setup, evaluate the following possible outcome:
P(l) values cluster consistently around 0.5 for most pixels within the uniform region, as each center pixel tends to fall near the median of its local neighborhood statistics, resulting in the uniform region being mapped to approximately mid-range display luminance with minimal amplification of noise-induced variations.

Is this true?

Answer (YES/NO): NO